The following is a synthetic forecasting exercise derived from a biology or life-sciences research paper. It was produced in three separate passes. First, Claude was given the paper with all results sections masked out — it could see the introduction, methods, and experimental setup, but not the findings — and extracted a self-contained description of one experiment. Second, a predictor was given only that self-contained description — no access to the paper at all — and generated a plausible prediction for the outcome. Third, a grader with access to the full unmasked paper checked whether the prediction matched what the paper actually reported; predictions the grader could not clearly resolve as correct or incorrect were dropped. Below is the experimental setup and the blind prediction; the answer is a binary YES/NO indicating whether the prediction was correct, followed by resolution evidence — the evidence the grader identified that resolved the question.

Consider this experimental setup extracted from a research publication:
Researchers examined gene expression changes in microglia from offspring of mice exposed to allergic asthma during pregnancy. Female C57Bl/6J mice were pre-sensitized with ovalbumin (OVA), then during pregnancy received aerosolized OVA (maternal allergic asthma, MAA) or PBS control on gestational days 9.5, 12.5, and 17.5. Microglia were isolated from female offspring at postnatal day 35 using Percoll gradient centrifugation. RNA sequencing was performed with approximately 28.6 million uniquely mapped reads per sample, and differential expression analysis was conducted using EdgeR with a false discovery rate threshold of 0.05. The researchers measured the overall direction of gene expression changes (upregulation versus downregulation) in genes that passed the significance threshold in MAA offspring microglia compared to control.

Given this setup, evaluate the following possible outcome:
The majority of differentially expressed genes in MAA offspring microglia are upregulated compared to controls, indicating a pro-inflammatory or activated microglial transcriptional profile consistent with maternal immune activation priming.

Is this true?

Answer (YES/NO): YES